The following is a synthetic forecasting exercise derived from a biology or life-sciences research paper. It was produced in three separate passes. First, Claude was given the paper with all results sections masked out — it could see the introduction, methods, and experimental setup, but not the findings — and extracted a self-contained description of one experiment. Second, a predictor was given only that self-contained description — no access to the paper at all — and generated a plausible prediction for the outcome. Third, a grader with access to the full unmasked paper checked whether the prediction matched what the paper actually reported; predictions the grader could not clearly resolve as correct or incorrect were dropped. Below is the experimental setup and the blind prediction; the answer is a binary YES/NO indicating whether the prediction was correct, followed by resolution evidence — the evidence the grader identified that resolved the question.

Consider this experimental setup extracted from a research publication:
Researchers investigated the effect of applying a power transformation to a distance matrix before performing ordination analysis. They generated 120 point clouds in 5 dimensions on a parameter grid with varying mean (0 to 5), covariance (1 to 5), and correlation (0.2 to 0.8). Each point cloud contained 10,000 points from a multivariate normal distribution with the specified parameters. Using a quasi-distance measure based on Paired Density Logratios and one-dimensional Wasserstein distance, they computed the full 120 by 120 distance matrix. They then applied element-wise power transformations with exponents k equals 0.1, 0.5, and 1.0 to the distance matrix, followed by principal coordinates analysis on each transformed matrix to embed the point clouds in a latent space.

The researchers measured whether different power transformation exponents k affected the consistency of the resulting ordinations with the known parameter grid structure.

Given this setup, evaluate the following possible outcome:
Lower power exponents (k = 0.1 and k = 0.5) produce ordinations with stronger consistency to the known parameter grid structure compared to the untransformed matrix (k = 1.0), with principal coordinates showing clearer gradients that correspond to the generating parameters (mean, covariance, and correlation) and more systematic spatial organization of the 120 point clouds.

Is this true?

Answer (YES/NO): NO